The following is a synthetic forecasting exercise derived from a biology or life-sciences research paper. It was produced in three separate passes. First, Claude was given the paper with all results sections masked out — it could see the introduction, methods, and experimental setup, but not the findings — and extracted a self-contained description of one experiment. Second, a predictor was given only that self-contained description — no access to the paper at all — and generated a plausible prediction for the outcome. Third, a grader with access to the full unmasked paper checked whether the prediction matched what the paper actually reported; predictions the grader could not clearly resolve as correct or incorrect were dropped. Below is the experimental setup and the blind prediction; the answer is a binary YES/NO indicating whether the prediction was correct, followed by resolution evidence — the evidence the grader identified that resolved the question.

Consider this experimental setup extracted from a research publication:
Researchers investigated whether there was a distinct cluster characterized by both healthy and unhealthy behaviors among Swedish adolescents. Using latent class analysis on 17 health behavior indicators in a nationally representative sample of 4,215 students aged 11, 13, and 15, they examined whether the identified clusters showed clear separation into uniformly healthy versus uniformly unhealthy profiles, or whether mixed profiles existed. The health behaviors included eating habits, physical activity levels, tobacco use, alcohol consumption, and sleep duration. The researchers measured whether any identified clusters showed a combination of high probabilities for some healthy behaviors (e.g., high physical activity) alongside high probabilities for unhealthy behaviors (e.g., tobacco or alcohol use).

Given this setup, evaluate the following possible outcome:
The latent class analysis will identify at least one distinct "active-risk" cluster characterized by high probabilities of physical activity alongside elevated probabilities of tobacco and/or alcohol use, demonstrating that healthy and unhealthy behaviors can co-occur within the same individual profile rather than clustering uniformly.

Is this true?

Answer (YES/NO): NO